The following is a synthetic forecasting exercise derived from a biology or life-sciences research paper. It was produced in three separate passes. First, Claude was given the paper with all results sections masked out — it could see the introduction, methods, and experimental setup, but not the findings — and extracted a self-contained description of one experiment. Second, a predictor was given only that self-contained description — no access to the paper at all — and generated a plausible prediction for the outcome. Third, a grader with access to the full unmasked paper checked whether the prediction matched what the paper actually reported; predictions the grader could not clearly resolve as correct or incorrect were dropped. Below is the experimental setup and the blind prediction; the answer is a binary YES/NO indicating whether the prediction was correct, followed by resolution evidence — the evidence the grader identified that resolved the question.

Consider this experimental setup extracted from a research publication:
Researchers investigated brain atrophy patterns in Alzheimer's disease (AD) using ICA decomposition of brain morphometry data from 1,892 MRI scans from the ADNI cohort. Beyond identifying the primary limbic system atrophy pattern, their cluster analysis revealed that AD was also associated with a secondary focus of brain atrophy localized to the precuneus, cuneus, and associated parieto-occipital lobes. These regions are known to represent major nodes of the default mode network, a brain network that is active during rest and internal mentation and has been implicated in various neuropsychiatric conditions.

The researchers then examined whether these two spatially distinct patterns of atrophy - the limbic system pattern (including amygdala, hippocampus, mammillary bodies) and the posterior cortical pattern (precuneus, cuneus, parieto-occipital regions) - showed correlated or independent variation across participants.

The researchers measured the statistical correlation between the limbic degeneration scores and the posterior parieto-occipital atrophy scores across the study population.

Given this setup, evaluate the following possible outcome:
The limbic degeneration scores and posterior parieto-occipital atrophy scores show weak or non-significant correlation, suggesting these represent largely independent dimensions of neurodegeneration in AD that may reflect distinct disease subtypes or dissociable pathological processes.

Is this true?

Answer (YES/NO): YES